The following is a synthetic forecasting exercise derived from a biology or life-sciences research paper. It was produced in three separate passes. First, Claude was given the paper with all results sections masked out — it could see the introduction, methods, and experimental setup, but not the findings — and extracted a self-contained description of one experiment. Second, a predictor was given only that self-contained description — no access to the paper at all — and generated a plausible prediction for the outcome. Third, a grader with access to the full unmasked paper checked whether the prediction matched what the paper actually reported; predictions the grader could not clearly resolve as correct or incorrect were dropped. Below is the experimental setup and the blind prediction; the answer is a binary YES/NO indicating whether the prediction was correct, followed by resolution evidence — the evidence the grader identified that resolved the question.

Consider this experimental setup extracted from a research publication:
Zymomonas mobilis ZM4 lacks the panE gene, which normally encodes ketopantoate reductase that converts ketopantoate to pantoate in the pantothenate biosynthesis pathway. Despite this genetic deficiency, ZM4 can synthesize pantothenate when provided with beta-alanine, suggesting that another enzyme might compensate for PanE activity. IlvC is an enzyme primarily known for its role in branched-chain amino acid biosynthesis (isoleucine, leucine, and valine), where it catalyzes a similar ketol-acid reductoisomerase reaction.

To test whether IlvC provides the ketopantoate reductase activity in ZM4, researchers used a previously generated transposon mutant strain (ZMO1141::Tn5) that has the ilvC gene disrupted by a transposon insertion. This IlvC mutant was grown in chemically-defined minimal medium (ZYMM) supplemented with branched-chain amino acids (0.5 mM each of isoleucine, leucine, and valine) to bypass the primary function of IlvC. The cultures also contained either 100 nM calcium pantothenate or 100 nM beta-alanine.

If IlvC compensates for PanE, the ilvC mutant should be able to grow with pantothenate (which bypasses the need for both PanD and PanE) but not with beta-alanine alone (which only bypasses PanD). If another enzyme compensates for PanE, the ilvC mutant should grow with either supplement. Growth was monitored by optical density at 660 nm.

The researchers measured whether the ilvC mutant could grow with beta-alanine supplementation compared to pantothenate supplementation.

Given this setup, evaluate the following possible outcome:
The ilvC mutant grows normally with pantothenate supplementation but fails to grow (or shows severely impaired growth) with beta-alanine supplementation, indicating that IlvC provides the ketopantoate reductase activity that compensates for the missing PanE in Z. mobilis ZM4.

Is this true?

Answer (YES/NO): YES